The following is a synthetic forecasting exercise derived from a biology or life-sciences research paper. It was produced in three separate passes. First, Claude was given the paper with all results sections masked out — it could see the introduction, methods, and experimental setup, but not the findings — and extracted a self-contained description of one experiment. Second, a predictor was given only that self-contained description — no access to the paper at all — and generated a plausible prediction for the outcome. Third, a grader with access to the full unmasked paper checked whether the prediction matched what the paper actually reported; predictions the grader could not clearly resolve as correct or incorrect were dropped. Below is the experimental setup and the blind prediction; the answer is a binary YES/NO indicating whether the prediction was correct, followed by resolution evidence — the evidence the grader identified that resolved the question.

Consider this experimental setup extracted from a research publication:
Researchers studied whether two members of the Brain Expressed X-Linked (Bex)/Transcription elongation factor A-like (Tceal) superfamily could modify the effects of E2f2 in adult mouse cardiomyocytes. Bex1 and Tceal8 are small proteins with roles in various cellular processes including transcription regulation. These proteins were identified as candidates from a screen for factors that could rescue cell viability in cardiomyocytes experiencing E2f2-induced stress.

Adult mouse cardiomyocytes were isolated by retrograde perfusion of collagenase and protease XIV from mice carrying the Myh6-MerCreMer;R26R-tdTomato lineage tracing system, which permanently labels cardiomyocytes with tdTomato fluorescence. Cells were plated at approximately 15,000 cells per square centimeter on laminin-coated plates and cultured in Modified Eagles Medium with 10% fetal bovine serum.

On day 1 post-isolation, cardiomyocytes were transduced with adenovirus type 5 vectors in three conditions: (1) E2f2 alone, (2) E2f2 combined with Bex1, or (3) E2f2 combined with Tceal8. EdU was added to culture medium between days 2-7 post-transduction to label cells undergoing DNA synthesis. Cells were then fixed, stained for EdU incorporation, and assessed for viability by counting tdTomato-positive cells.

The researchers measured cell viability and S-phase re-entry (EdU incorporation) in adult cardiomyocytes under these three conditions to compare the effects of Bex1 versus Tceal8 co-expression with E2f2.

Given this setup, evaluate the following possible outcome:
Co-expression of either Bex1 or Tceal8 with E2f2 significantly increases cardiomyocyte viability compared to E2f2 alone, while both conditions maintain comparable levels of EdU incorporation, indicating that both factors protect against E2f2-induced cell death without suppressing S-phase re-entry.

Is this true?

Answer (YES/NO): NO